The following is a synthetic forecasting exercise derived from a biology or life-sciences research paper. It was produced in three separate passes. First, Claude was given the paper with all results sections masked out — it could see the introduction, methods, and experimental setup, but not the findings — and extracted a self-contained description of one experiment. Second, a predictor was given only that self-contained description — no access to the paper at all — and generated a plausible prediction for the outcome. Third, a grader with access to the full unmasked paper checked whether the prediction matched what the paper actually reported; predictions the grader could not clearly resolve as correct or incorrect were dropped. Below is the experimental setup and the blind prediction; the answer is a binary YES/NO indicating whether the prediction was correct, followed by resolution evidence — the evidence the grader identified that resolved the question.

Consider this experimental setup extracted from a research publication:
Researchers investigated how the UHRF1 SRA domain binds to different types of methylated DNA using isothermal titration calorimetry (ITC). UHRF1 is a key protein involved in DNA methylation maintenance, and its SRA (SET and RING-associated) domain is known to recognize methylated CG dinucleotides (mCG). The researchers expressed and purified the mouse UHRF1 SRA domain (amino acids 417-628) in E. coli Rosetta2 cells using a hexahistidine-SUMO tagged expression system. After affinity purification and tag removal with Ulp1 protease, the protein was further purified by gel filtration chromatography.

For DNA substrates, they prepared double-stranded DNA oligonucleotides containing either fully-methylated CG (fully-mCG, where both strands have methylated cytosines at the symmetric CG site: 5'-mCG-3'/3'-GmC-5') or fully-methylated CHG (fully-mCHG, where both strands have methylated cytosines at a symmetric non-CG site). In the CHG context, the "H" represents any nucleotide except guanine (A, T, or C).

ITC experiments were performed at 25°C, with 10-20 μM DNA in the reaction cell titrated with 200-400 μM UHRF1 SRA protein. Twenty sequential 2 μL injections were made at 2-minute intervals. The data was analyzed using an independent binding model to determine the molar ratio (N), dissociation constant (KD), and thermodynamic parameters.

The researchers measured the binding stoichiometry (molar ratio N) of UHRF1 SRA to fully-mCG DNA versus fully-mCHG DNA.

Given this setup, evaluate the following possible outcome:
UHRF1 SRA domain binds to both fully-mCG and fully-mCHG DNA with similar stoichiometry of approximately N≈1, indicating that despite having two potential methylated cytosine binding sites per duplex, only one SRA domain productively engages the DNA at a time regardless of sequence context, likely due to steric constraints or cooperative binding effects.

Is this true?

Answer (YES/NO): NO